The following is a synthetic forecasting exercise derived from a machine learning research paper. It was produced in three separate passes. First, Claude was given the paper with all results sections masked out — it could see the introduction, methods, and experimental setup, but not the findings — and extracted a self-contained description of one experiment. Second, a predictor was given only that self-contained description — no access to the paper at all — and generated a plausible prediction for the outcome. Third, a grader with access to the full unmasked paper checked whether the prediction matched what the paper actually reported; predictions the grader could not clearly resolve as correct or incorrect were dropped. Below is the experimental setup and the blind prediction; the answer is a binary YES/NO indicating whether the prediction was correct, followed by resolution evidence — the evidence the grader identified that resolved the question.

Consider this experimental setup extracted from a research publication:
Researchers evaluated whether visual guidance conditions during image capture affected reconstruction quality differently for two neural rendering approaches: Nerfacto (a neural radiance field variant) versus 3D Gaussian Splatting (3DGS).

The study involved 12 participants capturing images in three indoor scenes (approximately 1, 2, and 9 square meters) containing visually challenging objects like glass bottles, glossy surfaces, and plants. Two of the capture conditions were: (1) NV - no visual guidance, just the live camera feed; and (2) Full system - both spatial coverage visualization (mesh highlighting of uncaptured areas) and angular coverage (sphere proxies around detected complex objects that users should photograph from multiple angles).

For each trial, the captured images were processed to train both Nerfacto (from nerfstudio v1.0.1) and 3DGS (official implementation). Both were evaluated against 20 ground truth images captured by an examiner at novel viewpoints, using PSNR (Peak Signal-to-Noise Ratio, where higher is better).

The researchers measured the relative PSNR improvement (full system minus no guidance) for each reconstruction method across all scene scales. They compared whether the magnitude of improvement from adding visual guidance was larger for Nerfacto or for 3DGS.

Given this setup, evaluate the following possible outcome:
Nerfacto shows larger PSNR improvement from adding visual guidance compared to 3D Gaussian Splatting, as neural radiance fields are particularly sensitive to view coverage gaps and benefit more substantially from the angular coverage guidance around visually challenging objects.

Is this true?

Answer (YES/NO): NO